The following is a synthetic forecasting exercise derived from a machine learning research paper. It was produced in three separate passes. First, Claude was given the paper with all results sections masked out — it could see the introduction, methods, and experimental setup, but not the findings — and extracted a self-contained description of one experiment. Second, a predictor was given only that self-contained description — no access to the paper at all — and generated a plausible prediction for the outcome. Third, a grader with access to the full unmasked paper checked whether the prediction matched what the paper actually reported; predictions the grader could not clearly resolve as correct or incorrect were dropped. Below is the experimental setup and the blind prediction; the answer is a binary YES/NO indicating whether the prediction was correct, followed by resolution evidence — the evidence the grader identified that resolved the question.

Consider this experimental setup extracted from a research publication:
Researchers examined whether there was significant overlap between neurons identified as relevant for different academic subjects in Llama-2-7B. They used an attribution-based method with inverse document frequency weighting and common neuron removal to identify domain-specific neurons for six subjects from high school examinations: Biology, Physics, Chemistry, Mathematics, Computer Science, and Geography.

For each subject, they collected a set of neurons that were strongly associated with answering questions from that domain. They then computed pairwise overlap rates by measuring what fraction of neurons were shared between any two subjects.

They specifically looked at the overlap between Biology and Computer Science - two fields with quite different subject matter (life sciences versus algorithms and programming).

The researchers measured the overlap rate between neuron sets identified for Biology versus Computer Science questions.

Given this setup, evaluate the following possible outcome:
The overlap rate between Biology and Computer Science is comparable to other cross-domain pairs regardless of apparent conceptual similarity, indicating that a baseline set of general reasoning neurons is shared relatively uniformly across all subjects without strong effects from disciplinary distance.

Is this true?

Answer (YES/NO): NO